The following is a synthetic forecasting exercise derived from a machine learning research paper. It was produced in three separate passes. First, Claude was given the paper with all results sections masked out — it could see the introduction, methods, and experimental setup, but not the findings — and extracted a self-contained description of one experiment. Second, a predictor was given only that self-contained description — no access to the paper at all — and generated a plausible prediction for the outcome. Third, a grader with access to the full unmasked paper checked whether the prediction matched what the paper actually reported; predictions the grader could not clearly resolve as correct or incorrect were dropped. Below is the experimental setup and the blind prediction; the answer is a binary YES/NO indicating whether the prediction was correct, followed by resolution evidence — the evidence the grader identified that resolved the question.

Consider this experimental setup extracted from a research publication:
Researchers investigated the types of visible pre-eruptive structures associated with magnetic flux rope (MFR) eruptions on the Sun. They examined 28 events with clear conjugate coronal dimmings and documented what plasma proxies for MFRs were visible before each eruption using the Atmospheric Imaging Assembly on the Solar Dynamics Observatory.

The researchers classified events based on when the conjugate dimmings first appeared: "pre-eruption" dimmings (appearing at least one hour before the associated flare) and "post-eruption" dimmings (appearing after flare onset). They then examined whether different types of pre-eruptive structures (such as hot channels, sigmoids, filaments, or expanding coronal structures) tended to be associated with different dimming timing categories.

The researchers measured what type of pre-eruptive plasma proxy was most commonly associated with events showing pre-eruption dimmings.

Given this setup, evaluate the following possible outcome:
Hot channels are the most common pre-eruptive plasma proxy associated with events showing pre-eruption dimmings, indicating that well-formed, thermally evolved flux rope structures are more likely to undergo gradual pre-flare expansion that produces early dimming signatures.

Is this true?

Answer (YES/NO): NO